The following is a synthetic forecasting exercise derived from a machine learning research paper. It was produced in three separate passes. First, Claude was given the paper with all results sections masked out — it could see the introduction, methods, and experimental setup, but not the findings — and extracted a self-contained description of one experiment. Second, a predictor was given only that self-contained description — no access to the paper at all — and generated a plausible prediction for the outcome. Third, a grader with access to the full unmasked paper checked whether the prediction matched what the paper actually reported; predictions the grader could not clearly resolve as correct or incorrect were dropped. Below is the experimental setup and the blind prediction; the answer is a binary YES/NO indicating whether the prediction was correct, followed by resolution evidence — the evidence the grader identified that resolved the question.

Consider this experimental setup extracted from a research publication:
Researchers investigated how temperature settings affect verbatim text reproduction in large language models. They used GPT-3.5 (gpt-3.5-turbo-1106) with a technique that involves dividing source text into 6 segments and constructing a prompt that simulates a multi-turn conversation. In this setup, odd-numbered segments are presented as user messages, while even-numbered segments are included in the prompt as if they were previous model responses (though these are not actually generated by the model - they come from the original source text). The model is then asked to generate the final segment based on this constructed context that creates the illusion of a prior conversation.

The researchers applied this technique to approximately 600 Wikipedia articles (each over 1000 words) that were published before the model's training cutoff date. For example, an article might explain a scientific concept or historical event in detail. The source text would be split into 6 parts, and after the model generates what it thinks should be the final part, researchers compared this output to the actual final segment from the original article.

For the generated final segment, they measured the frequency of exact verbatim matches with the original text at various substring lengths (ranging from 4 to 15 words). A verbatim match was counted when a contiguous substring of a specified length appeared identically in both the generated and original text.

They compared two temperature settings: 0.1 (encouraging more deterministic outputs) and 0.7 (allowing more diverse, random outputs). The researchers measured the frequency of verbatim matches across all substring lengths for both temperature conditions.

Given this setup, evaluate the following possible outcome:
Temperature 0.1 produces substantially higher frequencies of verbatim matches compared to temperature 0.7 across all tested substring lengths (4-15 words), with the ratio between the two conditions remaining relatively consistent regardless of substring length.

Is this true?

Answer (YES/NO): NO